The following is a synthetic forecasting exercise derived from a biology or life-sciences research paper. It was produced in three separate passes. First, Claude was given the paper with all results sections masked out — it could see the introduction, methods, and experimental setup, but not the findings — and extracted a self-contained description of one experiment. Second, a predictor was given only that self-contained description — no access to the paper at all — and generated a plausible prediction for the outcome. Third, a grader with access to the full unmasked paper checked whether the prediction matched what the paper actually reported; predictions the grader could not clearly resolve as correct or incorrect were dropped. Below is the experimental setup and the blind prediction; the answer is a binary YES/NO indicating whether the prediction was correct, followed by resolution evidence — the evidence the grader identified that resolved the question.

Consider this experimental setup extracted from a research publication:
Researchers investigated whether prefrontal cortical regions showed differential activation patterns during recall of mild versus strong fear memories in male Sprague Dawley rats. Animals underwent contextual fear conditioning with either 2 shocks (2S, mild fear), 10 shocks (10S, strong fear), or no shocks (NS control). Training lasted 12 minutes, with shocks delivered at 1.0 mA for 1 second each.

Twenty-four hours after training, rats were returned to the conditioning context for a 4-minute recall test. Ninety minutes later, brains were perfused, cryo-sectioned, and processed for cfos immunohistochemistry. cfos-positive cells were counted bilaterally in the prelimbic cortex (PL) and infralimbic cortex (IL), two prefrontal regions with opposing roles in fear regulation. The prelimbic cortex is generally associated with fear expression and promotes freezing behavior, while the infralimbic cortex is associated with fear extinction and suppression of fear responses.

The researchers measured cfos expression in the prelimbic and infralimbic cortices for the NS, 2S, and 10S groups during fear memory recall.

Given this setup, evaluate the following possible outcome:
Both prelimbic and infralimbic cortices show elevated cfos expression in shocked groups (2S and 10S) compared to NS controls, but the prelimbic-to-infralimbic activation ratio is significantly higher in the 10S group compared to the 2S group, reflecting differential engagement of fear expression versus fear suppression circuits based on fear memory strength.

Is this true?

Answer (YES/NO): NO